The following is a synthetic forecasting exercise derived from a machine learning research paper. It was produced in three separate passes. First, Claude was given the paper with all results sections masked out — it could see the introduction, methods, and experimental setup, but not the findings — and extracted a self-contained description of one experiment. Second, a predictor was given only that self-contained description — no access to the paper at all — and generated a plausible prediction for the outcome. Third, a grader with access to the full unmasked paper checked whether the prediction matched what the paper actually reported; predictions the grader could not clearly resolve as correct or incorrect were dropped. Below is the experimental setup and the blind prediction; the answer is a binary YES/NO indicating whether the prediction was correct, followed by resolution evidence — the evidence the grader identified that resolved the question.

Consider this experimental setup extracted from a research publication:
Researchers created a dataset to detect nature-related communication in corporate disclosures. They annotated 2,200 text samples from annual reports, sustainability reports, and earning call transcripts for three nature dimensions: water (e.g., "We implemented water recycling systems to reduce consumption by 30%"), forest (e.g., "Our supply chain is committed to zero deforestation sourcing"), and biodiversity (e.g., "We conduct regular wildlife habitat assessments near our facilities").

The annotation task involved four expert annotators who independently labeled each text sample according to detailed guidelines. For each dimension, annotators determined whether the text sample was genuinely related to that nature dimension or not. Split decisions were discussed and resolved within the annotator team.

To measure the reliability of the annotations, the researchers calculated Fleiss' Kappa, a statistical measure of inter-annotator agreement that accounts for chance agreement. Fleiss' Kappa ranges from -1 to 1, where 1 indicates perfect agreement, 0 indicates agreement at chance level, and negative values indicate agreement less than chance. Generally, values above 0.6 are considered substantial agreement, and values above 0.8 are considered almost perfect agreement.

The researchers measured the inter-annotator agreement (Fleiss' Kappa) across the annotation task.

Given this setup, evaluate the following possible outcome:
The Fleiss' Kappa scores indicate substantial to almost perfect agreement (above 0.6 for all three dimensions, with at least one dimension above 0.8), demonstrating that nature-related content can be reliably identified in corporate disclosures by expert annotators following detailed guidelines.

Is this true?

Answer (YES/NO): YES